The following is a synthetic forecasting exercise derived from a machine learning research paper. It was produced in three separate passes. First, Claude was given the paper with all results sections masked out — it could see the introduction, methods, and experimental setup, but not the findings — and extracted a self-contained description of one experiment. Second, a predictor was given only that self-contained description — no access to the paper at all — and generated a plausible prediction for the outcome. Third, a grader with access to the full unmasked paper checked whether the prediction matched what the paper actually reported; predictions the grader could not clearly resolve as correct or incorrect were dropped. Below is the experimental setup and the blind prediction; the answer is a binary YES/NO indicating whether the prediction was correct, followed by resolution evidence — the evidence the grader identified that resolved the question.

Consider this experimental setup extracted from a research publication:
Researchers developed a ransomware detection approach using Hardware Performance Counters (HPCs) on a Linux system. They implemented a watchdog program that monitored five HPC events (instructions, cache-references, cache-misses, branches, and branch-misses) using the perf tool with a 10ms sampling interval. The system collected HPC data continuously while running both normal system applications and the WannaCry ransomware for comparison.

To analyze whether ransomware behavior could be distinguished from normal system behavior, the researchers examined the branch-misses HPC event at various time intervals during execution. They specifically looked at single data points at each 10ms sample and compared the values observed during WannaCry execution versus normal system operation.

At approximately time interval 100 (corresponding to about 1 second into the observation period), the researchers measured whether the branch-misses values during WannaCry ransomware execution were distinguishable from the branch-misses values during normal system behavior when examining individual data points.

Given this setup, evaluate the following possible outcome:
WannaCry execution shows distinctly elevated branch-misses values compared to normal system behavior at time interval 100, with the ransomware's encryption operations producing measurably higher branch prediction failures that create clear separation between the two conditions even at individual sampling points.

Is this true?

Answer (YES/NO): NO